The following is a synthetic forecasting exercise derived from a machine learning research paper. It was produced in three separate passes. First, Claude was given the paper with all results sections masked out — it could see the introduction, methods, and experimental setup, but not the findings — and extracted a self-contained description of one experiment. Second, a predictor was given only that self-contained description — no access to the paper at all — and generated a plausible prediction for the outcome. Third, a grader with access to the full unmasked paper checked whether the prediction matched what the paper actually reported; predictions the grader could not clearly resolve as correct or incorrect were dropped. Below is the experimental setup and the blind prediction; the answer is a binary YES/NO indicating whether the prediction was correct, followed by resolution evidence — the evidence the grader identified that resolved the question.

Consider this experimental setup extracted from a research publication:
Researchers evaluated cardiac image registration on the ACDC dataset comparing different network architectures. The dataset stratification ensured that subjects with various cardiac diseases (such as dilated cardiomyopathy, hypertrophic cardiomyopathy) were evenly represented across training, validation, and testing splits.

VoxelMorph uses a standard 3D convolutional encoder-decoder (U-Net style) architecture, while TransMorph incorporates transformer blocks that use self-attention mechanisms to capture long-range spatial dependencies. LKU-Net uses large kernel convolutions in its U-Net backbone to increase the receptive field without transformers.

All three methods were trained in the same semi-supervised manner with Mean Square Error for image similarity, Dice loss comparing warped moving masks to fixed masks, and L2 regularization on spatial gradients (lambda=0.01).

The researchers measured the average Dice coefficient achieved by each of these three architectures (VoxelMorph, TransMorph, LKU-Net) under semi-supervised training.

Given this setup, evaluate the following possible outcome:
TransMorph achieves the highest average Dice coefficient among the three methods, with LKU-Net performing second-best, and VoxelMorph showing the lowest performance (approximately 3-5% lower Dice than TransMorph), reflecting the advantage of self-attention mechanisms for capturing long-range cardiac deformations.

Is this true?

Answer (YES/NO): NO